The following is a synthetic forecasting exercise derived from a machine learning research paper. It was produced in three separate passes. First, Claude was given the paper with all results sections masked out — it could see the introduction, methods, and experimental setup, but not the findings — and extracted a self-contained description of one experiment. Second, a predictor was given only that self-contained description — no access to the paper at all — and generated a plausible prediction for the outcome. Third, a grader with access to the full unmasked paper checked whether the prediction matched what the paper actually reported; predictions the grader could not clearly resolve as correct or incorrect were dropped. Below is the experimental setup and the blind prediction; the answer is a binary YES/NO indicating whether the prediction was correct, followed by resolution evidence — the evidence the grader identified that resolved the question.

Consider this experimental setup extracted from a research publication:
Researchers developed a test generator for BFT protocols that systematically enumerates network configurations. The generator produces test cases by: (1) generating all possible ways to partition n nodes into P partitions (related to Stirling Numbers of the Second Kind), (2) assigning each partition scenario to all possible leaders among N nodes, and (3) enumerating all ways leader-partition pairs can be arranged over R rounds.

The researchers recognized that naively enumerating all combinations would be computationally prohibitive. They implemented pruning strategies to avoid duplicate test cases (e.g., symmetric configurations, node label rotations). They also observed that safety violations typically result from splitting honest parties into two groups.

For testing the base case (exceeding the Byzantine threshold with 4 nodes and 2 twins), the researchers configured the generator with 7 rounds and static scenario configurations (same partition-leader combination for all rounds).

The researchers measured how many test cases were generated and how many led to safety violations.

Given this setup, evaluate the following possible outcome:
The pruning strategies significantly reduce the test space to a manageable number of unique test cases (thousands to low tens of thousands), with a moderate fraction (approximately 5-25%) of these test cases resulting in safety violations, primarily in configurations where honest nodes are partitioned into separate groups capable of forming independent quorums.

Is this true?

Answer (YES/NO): NO